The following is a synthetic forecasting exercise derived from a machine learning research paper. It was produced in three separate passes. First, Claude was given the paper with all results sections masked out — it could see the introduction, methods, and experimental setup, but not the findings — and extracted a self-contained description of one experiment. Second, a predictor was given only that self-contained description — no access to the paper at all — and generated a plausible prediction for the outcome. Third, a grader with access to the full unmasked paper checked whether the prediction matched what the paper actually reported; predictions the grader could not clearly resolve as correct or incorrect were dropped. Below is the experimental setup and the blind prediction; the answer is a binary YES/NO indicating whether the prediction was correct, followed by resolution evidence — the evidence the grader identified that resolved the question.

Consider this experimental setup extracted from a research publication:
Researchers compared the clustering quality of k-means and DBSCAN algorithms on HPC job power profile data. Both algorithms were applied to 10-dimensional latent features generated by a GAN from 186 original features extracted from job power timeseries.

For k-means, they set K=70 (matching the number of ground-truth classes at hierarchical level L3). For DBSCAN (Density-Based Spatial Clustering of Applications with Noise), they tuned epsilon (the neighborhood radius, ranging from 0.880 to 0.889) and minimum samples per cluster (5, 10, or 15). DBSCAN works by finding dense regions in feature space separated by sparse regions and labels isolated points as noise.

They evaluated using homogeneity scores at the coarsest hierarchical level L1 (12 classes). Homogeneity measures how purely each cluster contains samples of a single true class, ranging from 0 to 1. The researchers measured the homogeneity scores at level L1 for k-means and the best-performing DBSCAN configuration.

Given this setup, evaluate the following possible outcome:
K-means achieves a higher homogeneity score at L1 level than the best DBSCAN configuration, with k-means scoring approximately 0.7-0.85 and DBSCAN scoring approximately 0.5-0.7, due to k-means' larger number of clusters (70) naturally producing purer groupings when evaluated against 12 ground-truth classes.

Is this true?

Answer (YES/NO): NO